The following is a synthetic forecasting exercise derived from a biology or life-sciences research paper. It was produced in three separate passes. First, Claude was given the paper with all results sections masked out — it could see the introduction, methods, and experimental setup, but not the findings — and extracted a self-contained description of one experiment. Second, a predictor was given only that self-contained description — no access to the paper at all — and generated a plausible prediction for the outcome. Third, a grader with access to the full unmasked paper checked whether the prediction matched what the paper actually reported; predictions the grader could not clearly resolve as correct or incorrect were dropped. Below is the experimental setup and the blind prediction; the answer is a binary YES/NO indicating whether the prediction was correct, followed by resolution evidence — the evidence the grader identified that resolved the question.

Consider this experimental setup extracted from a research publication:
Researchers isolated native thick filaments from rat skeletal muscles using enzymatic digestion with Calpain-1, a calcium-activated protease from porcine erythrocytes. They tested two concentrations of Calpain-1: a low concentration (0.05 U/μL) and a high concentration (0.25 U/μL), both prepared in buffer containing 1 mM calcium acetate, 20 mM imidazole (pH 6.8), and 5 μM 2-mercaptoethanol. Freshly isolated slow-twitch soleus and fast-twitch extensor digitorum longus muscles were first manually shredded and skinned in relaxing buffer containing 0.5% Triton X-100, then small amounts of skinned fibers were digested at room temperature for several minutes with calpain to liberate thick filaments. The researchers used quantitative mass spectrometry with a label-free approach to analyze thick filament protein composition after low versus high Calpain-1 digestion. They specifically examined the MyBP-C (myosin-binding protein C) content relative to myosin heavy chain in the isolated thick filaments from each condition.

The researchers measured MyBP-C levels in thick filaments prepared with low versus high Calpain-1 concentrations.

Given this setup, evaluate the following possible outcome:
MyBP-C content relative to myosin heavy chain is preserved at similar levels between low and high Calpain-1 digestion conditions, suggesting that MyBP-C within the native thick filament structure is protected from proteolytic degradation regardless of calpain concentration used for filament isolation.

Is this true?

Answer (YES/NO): NO